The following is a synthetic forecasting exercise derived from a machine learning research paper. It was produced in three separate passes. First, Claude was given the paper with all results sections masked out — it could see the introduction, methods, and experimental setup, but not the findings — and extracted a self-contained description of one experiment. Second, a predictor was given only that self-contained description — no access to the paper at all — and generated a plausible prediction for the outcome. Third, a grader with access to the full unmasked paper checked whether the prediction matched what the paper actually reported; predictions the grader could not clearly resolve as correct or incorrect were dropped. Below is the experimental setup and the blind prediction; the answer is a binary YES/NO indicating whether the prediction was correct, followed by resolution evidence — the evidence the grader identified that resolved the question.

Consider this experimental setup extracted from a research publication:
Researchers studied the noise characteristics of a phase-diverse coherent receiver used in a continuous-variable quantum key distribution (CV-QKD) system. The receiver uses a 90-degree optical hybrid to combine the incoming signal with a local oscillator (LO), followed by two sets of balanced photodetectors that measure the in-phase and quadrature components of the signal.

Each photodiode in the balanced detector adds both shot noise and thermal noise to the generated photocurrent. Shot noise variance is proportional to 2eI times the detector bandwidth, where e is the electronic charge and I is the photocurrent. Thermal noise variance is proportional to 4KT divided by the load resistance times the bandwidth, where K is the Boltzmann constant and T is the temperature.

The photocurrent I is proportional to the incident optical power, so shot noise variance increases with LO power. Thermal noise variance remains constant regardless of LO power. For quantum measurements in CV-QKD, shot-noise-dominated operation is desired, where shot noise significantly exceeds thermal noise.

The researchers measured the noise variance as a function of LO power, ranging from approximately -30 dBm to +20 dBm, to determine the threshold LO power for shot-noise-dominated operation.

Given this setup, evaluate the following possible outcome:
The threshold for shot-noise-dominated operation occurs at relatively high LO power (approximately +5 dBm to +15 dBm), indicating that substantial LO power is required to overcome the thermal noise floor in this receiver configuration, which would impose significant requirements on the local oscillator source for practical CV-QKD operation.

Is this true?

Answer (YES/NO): NO